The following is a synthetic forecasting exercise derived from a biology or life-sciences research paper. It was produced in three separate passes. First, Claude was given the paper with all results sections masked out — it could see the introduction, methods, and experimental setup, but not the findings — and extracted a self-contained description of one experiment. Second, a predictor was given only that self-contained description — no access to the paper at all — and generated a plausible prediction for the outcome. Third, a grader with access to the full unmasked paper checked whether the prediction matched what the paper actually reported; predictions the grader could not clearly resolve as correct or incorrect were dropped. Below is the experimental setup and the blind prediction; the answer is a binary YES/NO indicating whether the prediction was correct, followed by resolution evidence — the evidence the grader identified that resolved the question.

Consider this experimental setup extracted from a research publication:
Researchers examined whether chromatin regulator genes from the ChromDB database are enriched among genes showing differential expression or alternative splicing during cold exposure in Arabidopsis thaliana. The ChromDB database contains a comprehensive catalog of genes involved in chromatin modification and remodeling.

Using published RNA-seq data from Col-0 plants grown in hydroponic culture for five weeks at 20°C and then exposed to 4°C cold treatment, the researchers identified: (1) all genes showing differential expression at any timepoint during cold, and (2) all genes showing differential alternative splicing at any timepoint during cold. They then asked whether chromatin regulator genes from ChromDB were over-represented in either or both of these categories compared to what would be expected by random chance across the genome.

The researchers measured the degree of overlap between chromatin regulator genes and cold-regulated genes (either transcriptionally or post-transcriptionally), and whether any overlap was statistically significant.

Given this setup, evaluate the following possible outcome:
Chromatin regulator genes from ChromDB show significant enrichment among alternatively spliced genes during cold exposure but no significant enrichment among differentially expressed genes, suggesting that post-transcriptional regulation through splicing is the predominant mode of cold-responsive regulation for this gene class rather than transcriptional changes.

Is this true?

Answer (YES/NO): YES